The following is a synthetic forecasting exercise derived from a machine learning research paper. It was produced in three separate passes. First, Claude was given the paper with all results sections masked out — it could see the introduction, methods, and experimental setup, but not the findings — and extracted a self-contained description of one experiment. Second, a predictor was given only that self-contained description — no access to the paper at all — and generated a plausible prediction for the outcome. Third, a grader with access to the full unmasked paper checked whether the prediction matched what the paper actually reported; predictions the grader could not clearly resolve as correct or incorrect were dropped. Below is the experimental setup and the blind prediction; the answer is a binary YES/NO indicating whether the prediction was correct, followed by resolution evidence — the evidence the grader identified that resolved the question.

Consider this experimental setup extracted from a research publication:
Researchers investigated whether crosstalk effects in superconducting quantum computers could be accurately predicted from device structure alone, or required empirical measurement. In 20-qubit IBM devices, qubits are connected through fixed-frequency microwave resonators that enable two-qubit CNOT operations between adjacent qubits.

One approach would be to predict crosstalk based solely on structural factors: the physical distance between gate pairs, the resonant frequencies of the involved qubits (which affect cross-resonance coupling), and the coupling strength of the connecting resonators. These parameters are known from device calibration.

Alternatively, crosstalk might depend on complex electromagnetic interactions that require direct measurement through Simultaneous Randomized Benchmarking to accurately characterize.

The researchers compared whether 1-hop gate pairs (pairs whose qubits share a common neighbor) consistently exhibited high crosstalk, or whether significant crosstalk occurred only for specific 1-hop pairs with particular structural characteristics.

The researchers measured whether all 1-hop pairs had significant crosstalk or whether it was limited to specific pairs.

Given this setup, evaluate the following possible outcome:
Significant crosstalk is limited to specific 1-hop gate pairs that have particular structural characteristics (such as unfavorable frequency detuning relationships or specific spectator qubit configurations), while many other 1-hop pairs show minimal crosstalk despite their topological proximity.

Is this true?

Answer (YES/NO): YES